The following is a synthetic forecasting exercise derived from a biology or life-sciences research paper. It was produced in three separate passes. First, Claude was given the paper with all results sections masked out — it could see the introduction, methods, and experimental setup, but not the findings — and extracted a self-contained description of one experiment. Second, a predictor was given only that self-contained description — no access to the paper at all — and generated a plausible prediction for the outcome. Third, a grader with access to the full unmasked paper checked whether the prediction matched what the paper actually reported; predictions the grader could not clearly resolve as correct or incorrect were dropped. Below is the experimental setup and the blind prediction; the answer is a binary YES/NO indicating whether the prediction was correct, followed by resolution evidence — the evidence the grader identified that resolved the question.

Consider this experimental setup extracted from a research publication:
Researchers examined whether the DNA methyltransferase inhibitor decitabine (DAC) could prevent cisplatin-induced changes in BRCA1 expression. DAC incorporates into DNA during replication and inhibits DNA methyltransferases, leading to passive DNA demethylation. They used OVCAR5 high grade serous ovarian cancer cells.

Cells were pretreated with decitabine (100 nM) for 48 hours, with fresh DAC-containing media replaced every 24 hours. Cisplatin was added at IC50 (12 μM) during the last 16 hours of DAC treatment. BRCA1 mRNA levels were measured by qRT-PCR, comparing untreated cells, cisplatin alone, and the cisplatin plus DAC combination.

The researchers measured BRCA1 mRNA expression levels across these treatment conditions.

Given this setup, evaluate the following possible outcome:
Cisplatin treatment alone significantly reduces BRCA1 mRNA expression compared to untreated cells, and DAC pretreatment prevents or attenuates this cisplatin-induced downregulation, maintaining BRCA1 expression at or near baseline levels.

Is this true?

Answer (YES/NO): YES